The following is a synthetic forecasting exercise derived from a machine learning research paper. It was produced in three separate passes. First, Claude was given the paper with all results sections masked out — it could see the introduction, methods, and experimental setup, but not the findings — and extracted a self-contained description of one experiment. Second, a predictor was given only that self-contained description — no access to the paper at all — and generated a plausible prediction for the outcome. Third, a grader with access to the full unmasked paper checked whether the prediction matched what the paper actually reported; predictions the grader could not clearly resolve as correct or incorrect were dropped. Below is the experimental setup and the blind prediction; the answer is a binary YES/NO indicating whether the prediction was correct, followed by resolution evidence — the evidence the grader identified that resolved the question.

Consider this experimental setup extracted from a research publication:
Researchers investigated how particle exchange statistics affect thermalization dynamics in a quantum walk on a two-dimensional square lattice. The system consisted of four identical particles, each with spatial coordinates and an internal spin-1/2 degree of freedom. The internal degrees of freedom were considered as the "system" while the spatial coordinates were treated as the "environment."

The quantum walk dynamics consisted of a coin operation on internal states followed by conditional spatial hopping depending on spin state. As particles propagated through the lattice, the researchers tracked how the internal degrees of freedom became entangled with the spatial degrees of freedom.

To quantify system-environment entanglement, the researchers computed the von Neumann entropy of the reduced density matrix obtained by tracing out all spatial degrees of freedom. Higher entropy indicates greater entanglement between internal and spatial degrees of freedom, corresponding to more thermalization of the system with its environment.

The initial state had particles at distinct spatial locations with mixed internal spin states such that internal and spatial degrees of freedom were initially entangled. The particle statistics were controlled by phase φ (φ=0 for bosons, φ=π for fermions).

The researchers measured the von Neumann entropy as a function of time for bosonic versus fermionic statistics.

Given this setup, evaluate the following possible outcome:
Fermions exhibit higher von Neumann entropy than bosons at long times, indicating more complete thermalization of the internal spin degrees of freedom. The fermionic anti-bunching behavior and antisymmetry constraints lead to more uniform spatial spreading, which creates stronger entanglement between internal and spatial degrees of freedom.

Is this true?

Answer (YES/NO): NO